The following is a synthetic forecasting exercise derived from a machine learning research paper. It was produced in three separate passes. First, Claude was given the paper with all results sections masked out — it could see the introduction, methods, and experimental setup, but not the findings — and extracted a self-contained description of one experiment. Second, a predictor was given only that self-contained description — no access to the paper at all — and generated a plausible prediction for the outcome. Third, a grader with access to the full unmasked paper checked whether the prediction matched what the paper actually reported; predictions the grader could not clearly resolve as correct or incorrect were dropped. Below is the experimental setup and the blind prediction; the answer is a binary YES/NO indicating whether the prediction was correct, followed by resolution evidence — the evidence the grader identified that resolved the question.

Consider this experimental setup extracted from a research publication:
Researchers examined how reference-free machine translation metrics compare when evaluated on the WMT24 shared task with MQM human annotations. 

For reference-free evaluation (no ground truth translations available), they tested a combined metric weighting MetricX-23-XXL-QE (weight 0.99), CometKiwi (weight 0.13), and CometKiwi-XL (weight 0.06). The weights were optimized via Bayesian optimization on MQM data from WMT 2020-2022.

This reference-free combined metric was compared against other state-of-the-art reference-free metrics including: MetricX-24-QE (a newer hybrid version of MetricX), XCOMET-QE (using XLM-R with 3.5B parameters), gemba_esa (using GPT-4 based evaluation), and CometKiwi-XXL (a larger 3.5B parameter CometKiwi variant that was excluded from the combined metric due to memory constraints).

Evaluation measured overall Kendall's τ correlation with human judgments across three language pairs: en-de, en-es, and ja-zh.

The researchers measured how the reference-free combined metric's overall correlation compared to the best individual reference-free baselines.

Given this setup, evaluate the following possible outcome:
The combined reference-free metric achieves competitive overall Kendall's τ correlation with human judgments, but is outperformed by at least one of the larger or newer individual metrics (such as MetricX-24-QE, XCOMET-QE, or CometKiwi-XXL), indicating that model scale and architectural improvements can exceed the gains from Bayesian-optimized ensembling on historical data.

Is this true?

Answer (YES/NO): YES